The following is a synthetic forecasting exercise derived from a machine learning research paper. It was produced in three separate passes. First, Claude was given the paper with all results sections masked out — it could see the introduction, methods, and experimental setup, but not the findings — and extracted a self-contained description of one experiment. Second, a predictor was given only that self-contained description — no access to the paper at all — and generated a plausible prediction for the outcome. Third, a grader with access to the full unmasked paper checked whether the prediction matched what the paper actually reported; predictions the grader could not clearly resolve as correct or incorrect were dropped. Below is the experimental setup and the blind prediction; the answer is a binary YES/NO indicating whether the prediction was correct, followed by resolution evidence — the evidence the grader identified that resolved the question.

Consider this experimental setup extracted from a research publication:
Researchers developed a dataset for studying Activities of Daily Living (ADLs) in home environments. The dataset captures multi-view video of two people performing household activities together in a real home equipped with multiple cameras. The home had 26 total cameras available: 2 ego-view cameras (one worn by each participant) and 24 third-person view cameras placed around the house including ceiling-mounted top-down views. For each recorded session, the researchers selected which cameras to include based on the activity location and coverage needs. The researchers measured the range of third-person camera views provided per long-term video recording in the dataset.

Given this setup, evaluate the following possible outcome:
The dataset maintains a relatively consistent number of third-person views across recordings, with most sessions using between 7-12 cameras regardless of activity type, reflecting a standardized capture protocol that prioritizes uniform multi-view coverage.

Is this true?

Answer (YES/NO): NO